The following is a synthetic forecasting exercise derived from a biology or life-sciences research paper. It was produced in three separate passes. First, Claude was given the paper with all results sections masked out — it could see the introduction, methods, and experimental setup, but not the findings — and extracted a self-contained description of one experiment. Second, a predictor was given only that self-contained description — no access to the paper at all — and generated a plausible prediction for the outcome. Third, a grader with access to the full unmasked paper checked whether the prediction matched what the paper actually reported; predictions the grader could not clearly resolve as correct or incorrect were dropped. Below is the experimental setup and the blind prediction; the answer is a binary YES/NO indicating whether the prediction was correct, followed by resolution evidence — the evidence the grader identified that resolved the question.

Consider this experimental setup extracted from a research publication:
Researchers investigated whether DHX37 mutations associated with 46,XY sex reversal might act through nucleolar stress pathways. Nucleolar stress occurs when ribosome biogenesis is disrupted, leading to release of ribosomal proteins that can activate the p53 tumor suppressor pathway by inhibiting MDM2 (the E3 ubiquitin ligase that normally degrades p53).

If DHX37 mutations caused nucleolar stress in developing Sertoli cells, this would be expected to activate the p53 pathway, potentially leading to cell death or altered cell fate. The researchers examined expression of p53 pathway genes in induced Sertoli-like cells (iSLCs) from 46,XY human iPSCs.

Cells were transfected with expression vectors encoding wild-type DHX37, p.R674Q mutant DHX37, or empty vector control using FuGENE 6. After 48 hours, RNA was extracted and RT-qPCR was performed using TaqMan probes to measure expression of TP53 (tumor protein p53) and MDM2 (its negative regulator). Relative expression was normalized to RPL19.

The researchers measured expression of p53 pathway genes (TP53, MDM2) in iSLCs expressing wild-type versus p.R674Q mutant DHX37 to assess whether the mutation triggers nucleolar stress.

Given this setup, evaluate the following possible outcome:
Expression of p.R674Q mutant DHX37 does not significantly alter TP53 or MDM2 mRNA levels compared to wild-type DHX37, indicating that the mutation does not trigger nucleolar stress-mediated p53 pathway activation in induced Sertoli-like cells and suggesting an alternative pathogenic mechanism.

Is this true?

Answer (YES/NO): YES